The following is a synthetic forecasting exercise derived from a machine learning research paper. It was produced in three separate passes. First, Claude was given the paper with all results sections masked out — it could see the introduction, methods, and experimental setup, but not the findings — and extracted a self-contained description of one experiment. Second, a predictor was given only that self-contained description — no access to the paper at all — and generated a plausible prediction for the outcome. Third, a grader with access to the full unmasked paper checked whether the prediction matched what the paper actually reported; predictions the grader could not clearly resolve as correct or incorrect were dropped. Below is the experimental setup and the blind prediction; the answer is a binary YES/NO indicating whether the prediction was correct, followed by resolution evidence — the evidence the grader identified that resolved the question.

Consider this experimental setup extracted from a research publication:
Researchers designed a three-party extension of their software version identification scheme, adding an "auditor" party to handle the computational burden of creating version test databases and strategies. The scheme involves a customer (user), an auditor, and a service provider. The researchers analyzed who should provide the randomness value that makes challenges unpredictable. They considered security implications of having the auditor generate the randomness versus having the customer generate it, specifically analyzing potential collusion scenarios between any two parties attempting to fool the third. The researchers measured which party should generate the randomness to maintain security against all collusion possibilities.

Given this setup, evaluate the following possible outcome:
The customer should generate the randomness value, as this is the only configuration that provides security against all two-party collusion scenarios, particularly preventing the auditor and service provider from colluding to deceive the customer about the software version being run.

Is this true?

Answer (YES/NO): YES